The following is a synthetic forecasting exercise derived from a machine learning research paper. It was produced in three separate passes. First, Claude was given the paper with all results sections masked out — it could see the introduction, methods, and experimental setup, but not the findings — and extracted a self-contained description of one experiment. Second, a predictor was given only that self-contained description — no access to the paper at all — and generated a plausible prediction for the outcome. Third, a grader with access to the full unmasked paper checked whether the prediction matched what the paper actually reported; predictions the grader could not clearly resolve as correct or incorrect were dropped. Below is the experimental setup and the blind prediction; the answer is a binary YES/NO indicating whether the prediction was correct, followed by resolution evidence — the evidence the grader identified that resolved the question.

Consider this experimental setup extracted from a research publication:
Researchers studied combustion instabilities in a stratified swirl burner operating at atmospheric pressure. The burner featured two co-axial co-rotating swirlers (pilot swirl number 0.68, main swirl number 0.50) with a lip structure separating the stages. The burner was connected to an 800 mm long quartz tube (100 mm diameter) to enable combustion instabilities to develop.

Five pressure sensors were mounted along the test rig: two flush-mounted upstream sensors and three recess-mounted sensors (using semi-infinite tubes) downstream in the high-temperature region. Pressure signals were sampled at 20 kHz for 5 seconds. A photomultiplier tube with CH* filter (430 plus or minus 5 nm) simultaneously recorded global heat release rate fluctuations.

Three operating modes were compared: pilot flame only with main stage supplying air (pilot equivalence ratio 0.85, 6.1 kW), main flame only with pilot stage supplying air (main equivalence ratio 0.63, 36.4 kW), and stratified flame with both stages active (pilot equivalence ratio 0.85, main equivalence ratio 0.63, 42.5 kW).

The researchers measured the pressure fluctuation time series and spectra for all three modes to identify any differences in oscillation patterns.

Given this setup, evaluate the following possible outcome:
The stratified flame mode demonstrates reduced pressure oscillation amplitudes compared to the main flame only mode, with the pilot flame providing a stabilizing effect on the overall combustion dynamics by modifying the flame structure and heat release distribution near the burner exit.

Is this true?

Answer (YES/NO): NO